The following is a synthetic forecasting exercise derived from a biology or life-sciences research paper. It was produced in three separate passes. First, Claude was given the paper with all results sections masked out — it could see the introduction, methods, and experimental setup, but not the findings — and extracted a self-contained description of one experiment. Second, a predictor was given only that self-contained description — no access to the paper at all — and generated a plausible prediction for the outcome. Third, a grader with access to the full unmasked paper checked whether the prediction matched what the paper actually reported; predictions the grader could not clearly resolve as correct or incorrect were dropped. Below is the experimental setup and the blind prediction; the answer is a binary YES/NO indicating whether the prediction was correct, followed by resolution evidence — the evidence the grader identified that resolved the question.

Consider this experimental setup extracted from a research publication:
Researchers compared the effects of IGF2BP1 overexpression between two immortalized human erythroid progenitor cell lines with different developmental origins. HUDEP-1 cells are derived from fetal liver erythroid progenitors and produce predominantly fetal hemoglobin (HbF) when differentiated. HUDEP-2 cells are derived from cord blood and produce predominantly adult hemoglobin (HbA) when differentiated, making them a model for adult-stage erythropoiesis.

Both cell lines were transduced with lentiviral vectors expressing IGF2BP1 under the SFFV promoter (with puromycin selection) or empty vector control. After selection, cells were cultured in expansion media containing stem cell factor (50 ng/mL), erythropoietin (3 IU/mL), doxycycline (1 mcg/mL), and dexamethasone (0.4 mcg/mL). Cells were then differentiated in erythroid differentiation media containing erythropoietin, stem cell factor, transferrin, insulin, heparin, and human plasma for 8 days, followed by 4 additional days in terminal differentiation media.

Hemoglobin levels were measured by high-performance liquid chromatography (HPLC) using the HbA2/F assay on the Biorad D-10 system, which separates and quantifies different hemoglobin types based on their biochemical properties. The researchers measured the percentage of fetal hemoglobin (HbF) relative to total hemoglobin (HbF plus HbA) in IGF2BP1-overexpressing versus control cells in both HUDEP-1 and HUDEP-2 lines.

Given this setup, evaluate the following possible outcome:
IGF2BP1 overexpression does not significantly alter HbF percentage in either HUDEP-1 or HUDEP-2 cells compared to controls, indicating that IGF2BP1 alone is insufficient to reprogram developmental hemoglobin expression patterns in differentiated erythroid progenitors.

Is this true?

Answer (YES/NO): NO